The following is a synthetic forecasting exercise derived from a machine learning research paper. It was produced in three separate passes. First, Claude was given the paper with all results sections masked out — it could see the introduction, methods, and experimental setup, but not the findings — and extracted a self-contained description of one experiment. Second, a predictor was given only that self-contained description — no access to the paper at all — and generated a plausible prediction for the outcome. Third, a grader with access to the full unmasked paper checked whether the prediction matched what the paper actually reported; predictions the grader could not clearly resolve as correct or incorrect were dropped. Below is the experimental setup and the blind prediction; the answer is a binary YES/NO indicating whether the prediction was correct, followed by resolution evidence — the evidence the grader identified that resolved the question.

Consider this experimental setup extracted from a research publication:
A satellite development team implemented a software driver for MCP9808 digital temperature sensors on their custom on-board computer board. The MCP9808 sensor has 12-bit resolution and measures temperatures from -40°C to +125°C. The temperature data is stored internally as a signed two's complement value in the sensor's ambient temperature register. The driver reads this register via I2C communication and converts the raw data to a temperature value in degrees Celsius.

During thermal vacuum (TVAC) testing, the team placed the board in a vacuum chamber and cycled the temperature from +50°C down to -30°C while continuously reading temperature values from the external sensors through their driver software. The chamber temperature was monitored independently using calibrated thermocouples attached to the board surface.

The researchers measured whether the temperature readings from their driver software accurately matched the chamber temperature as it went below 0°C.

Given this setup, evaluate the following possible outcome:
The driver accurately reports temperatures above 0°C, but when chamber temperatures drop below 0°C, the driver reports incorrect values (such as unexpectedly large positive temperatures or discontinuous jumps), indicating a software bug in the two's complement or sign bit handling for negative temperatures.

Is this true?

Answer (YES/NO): YES